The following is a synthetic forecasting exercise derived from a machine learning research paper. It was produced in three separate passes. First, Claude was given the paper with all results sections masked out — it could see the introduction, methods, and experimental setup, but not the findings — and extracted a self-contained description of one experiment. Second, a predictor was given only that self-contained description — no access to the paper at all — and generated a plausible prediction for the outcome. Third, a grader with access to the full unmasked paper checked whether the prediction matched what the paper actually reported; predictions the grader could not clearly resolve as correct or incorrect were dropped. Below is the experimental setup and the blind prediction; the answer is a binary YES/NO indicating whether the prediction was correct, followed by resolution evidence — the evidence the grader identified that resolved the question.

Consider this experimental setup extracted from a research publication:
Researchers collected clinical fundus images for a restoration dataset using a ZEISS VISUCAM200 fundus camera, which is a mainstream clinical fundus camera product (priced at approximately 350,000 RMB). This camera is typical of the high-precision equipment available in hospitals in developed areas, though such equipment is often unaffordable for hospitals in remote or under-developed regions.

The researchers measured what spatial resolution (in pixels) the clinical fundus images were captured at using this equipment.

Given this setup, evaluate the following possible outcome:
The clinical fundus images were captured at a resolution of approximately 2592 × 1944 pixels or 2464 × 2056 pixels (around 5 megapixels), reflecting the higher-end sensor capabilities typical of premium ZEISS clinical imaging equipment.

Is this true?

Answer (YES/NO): NO